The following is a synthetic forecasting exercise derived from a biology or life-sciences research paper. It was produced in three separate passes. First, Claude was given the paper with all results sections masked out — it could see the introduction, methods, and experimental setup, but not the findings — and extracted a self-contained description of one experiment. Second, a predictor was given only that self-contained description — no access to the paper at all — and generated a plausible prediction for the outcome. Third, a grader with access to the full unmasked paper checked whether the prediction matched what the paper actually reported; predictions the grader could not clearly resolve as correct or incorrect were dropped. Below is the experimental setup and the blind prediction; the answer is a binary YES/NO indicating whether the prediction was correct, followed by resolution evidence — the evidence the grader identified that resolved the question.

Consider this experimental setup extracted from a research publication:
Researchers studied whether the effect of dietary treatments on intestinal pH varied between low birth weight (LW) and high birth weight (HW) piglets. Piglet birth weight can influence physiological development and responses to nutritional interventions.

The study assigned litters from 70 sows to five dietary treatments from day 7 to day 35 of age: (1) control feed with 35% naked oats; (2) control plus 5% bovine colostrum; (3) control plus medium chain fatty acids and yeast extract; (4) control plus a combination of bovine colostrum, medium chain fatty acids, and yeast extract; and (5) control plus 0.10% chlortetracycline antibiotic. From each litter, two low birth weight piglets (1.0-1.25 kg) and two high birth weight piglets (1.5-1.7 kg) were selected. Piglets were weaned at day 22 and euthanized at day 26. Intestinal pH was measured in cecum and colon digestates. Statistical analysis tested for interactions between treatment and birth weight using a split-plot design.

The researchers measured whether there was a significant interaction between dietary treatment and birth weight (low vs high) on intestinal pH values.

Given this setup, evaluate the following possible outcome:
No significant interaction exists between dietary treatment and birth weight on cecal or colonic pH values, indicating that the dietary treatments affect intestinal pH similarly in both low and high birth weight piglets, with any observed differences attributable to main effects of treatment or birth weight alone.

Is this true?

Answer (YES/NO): YES